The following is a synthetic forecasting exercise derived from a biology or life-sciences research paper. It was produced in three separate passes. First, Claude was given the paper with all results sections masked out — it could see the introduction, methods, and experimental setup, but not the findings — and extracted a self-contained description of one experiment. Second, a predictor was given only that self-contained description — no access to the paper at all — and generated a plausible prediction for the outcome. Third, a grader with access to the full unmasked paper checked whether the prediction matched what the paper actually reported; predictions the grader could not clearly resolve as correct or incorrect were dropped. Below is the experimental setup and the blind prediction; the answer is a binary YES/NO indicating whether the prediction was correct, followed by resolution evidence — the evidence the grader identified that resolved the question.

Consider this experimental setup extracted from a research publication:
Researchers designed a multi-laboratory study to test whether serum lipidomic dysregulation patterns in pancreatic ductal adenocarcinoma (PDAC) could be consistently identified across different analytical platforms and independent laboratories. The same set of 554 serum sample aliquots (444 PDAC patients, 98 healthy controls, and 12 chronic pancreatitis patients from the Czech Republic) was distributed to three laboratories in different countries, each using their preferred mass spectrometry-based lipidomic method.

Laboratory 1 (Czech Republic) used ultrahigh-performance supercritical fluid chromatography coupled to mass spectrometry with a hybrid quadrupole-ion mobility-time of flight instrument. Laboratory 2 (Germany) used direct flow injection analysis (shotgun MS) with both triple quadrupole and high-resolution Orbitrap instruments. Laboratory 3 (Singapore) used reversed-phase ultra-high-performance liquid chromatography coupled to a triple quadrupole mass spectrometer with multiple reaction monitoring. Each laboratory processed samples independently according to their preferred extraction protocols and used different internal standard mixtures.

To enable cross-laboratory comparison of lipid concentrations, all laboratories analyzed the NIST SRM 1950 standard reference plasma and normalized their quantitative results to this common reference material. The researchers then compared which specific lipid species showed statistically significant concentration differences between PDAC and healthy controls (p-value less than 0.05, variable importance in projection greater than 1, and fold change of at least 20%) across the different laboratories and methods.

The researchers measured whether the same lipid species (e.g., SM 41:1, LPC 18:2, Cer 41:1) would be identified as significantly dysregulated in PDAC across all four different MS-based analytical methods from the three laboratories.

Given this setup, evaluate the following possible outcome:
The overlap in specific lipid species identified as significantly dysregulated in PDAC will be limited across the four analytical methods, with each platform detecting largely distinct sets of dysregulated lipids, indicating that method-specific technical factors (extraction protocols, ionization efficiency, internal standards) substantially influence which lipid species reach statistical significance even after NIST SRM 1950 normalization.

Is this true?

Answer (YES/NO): NO